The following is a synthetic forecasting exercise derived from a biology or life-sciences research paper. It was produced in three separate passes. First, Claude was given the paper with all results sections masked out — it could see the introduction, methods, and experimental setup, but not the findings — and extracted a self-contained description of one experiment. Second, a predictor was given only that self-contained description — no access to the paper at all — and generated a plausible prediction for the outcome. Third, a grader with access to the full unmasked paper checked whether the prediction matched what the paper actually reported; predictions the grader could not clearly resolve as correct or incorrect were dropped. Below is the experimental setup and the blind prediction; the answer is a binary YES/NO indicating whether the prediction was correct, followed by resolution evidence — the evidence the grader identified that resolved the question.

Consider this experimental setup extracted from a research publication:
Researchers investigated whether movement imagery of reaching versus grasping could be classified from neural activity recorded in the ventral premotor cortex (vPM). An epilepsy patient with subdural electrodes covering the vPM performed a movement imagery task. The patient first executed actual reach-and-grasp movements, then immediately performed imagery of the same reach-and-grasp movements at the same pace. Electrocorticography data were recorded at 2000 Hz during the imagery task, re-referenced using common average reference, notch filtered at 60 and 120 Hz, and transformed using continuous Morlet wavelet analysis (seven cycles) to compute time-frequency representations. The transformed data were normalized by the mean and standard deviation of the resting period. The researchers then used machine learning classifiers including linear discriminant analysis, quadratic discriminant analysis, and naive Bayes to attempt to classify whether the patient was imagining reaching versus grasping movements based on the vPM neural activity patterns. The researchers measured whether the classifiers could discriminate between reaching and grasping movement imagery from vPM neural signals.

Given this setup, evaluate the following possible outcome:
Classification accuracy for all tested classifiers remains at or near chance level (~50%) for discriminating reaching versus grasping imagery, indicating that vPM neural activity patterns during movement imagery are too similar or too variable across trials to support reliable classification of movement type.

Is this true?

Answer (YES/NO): NO